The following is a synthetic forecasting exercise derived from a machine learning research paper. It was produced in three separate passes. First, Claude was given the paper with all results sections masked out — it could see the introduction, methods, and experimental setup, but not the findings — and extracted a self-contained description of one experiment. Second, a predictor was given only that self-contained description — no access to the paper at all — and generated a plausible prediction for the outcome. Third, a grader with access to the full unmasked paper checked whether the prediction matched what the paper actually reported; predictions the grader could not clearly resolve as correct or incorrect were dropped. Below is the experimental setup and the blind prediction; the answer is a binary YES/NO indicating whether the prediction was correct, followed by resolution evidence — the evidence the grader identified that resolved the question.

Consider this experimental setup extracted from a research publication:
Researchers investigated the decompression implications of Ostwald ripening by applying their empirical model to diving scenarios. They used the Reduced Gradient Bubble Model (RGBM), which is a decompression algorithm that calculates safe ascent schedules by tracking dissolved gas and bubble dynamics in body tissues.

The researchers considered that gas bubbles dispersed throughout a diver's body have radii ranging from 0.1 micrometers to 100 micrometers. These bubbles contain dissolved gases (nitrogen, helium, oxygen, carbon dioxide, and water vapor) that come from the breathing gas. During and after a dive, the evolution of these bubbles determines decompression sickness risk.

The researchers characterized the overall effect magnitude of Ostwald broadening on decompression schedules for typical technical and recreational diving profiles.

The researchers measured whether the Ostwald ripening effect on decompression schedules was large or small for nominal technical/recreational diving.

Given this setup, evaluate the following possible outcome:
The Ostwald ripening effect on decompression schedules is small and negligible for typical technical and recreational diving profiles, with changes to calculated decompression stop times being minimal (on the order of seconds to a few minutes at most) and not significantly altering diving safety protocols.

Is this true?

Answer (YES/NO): NO